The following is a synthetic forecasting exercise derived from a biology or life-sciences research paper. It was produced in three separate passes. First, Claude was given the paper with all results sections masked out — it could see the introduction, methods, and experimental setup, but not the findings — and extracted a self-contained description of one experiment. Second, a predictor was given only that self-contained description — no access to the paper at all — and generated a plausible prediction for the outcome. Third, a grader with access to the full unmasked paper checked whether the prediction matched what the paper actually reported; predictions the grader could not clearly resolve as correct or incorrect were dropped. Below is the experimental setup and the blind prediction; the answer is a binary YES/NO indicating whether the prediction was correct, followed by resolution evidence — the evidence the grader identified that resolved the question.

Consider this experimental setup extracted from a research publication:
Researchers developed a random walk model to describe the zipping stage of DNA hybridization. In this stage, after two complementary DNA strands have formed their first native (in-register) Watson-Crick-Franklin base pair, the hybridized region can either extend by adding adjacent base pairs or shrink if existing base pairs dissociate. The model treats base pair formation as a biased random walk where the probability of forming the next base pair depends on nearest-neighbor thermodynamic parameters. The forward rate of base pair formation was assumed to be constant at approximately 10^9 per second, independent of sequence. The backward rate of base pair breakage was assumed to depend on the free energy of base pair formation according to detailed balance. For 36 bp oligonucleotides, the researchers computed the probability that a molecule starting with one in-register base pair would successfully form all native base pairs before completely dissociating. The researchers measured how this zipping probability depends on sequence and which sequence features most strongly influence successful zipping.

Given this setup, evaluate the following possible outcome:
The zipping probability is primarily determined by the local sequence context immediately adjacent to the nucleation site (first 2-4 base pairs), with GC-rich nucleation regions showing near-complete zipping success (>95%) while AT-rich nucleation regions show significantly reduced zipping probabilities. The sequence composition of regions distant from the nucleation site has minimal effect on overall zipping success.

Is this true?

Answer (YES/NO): NO